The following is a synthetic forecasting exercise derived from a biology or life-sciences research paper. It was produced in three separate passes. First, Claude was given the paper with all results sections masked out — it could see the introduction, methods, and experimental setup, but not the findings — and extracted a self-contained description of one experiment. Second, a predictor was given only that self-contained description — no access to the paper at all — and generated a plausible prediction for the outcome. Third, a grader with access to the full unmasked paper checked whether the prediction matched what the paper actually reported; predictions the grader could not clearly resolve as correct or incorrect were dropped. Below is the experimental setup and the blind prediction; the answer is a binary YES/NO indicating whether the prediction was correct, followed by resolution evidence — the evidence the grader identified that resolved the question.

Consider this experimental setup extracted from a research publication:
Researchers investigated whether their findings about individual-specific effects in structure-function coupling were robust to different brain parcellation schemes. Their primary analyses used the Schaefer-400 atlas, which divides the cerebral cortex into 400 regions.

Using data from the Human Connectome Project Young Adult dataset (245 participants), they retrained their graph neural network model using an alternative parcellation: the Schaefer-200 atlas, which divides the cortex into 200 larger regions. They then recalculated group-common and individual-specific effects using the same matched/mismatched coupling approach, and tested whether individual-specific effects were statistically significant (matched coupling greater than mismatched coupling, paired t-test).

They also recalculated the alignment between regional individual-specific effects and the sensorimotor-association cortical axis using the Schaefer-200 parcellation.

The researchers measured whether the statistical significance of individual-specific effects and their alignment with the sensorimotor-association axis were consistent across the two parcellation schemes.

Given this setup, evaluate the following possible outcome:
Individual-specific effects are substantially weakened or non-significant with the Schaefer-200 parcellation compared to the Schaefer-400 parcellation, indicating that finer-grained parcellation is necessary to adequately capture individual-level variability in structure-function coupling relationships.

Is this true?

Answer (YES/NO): NO